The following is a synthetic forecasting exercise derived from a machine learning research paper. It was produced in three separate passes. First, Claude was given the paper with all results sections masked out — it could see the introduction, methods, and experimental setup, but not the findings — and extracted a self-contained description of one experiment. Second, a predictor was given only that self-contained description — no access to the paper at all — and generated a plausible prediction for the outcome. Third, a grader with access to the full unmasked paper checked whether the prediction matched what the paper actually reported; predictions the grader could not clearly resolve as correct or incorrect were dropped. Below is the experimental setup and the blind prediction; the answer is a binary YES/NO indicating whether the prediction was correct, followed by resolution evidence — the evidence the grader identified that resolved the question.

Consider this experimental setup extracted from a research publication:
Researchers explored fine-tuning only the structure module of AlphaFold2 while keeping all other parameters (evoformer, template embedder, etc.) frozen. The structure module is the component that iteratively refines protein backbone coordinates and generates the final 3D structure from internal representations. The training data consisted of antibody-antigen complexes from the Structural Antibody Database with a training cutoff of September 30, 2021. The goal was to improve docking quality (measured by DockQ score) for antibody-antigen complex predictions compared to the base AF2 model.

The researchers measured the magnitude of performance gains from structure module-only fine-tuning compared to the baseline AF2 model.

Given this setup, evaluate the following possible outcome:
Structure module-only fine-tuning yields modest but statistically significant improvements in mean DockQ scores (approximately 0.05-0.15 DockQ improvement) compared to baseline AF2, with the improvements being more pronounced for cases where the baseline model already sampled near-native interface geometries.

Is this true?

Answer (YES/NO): NO